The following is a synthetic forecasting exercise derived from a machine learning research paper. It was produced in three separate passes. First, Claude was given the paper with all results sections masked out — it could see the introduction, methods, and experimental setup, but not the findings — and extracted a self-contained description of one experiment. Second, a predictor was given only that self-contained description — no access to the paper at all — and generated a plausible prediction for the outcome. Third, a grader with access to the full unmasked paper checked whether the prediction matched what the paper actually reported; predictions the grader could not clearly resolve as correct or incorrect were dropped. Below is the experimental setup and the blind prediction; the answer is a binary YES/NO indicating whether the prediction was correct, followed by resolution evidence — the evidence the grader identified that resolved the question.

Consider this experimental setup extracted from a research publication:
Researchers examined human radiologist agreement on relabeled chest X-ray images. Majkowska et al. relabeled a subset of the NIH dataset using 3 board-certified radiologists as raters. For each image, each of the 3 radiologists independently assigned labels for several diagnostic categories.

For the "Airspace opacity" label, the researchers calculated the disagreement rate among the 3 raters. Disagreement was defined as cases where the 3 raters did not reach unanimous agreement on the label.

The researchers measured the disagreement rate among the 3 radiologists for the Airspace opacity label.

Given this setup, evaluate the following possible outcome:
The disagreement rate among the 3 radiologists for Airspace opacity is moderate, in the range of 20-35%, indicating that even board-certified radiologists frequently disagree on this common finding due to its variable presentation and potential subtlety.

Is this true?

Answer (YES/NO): NO